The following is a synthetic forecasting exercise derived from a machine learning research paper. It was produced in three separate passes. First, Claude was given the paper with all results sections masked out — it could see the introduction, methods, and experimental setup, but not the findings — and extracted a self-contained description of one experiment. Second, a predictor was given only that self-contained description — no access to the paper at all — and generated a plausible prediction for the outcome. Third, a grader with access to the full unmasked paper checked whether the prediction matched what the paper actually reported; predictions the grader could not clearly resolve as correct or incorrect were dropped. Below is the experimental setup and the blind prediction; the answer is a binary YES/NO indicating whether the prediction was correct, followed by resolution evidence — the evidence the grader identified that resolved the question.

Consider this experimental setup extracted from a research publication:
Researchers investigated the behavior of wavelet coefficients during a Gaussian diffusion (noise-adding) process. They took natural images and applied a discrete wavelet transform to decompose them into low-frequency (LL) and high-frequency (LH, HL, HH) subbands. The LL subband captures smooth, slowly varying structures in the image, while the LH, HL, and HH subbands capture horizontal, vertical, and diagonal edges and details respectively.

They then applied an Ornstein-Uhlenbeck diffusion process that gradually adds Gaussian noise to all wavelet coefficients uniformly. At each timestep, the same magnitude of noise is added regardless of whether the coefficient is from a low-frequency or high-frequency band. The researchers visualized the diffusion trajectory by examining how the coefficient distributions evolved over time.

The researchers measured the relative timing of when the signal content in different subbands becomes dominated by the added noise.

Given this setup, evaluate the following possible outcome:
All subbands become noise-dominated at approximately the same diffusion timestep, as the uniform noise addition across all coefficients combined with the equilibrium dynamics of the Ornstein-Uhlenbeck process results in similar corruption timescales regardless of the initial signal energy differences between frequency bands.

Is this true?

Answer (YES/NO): NO